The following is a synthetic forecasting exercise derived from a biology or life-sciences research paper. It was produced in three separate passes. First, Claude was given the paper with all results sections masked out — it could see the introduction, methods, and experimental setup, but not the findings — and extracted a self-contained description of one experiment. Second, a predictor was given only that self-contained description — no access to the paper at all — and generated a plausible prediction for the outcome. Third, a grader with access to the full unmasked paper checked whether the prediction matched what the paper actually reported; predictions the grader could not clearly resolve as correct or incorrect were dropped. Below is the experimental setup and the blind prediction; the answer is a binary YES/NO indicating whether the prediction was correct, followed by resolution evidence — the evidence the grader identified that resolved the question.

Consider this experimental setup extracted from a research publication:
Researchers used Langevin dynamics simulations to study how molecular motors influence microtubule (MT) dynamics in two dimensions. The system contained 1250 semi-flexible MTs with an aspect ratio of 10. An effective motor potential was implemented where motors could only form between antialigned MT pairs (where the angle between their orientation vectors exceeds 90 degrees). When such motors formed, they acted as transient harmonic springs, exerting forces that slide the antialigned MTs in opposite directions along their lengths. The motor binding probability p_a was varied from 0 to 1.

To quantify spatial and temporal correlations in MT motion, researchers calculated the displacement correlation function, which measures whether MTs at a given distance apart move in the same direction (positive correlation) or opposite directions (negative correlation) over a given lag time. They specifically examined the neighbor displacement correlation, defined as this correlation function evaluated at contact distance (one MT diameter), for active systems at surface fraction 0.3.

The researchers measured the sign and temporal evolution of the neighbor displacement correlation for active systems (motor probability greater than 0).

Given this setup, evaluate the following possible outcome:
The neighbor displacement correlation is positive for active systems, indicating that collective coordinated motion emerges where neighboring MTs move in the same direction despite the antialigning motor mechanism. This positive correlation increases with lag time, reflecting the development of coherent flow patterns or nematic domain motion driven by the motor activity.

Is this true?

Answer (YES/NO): NO